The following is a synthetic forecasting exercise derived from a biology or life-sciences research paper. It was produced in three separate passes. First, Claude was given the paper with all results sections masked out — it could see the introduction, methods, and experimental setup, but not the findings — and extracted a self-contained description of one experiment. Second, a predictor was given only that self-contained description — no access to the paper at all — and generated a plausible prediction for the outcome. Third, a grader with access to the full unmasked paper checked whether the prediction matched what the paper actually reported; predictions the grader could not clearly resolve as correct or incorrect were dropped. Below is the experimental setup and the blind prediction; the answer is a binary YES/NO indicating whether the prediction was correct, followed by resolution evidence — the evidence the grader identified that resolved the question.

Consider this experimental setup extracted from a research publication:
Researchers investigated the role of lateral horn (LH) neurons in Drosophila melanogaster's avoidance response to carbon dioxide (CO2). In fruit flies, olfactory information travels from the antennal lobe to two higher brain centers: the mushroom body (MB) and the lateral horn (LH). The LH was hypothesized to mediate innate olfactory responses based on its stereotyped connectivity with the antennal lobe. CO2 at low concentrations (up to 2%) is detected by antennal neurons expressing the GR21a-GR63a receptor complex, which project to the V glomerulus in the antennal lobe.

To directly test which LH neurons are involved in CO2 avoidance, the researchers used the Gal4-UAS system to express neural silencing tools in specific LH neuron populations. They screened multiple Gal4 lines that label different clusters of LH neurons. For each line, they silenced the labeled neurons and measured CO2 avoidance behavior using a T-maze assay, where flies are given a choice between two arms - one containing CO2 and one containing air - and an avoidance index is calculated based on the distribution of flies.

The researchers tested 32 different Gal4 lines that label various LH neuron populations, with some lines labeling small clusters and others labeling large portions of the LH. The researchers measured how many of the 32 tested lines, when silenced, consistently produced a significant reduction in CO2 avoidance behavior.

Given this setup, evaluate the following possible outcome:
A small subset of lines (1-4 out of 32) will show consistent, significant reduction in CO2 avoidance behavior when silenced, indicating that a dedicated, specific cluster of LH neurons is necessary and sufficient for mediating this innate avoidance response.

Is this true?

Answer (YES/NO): NO